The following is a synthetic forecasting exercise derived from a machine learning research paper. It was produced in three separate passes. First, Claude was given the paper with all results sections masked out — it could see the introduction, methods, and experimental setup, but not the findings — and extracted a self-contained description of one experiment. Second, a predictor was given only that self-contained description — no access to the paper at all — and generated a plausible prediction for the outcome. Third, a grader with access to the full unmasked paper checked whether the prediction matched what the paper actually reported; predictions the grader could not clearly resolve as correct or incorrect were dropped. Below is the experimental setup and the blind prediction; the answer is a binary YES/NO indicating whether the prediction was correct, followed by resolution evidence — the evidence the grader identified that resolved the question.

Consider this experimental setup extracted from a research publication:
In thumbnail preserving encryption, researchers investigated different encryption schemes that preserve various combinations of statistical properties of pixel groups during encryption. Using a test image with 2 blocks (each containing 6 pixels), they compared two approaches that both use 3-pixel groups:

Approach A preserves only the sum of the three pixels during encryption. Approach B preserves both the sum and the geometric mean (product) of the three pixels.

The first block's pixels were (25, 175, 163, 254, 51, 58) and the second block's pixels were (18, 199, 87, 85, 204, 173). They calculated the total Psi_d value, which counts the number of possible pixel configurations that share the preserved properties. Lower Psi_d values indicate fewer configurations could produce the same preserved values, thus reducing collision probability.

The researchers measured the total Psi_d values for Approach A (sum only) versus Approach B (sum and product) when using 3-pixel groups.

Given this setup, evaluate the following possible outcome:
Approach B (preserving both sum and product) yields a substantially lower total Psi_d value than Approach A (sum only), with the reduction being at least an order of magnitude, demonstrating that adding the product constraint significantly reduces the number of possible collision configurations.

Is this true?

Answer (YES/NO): YES